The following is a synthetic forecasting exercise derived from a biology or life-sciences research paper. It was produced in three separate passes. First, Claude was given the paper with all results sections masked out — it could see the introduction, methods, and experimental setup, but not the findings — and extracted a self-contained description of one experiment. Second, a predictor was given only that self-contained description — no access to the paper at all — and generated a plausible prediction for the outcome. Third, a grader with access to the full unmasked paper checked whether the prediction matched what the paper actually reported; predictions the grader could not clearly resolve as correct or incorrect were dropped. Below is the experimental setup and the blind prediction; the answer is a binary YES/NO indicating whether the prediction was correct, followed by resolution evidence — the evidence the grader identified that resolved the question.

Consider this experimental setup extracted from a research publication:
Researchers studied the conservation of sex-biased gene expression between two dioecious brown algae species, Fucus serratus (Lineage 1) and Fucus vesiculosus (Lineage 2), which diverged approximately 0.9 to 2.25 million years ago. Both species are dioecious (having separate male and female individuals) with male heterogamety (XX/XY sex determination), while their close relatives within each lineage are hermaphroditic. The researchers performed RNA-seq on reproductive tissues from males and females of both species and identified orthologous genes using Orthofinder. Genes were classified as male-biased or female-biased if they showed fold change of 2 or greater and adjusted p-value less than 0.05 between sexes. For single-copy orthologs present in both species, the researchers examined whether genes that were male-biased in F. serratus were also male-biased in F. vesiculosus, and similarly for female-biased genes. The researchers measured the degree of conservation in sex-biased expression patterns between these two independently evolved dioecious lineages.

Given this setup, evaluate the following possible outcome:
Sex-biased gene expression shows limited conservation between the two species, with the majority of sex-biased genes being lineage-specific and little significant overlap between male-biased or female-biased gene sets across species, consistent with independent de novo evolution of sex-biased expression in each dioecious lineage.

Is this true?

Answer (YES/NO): NO